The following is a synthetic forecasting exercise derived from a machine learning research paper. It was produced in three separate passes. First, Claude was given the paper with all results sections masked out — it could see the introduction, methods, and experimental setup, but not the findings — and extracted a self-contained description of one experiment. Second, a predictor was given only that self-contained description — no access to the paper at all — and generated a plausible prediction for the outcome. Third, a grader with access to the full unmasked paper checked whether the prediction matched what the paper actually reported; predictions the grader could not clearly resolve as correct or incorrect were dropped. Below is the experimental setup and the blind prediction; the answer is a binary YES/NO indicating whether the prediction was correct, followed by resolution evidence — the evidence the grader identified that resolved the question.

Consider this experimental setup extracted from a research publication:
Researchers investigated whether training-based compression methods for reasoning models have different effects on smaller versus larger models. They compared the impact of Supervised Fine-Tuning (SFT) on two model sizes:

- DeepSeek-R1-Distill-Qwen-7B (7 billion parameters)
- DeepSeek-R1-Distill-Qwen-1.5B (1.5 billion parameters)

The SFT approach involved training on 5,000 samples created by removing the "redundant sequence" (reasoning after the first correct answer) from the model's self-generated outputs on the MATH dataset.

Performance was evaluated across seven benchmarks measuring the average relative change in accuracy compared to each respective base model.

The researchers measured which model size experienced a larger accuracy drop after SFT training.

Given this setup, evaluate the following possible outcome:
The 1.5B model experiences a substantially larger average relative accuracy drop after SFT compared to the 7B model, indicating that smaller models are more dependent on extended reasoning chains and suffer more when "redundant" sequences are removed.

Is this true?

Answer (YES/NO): YES